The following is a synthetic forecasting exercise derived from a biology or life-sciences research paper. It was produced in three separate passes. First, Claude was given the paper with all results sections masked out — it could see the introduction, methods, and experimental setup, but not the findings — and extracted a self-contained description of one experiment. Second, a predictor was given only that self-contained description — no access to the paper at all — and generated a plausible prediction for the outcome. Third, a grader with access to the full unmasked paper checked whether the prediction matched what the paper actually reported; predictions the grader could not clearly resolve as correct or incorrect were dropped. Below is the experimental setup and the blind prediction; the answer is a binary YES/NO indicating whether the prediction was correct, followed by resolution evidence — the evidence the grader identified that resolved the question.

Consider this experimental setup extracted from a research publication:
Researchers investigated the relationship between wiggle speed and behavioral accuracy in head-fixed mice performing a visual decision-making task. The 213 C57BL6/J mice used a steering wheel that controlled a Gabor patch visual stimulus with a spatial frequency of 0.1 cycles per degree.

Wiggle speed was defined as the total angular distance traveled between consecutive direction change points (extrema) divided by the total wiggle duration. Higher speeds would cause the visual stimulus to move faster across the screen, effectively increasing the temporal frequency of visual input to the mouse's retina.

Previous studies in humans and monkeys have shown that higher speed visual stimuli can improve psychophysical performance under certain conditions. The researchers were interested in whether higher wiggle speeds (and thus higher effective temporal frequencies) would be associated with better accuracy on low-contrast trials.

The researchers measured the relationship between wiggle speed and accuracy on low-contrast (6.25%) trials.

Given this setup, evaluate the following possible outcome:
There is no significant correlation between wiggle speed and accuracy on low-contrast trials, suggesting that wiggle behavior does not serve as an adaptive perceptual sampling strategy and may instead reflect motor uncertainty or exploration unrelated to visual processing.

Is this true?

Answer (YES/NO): NO